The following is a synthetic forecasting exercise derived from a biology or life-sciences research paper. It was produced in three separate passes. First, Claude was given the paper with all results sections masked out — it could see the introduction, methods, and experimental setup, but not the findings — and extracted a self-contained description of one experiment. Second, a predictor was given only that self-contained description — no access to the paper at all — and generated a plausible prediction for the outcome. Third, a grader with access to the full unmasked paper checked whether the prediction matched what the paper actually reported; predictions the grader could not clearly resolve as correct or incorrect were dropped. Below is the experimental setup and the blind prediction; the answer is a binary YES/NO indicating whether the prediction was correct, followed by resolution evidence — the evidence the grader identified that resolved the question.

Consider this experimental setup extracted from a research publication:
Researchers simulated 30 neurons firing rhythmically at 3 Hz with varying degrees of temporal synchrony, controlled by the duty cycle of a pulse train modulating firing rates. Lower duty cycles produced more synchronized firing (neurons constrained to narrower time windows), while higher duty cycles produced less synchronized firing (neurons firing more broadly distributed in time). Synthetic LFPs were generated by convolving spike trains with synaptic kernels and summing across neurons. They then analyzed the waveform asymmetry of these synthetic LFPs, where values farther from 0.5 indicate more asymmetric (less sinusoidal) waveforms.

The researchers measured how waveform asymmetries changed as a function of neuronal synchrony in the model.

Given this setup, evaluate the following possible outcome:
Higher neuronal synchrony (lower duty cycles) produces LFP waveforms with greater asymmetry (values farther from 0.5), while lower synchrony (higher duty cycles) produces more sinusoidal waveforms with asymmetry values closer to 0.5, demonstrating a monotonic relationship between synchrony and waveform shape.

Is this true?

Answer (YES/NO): YES